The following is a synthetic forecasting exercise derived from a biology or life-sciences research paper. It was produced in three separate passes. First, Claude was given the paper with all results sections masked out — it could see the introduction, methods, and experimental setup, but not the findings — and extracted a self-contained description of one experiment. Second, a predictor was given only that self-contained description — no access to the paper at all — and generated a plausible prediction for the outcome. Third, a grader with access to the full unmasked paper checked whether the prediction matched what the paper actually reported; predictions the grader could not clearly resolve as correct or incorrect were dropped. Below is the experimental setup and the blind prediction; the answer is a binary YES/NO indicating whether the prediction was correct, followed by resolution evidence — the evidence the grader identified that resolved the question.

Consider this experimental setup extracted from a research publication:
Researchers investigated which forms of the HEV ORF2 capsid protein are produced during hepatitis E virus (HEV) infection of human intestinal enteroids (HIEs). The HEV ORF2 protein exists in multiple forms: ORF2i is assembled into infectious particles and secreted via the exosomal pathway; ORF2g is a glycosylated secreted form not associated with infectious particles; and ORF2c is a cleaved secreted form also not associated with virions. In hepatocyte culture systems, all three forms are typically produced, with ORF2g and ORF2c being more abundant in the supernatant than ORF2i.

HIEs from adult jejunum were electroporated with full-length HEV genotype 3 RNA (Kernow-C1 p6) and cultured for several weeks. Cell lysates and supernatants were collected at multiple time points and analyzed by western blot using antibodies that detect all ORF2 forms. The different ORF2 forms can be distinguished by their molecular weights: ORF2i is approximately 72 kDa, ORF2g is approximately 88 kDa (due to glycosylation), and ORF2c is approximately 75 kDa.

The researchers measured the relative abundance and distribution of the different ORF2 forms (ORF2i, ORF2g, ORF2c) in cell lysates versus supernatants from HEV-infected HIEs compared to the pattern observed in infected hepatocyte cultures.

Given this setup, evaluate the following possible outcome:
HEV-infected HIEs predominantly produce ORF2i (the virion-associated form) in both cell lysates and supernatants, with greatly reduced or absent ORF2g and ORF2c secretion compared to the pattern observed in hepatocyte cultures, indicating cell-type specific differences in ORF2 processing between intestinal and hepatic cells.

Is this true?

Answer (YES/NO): YES